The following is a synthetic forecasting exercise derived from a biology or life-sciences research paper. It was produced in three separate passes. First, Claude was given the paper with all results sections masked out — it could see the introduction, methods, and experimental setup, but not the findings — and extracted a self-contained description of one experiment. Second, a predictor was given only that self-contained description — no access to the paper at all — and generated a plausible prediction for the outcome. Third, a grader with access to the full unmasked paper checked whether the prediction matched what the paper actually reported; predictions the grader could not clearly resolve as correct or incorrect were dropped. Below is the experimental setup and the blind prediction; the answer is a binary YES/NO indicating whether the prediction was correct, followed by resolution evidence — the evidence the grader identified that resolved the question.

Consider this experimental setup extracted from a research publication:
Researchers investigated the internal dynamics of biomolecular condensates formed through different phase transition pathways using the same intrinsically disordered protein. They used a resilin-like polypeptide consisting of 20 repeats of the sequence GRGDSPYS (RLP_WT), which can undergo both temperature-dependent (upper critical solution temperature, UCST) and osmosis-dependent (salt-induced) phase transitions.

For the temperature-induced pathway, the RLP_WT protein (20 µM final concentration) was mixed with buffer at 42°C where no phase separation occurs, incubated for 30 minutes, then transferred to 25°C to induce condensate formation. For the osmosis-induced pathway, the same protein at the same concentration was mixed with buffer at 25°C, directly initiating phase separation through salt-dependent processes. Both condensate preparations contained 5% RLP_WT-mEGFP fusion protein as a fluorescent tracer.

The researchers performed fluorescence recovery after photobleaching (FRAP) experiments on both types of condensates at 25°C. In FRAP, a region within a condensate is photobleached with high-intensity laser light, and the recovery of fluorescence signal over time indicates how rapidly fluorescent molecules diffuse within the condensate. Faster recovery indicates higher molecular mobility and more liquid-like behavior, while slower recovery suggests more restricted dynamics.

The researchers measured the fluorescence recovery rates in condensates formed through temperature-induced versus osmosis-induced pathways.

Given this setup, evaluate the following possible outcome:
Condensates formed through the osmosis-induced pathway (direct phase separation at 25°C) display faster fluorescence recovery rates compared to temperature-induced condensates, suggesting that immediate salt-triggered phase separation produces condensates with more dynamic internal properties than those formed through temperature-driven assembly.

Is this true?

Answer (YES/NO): NO